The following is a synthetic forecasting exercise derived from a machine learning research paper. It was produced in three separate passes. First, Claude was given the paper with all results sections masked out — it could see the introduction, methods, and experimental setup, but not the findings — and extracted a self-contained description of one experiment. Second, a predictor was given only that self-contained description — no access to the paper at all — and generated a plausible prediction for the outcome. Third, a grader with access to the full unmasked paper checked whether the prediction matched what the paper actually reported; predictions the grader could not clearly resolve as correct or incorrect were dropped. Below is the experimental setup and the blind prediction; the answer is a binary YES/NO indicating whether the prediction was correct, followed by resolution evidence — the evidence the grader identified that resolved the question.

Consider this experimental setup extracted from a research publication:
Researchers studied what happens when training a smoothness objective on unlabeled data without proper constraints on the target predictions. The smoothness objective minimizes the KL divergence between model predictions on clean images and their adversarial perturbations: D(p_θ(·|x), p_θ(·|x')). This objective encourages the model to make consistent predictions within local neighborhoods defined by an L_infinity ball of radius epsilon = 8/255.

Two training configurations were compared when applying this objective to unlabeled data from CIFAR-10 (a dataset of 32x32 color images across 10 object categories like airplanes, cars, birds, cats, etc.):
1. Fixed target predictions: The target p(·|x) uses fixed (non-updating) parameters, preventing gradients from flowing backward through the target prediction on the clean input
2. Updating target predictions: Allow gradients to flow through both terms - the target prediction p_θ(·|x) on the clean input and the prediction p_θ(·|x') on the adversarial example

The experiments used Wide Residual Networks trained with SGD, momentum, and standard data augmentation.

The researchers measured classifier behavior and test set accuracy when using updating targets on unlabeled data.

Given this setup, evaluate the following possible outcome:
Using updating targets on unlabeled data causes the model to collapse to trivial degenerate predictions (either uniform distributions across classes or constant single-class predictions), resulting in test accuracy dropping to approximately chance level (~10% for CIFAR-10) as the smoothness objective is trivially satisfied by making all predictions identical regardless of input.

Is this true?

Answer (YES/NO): YES